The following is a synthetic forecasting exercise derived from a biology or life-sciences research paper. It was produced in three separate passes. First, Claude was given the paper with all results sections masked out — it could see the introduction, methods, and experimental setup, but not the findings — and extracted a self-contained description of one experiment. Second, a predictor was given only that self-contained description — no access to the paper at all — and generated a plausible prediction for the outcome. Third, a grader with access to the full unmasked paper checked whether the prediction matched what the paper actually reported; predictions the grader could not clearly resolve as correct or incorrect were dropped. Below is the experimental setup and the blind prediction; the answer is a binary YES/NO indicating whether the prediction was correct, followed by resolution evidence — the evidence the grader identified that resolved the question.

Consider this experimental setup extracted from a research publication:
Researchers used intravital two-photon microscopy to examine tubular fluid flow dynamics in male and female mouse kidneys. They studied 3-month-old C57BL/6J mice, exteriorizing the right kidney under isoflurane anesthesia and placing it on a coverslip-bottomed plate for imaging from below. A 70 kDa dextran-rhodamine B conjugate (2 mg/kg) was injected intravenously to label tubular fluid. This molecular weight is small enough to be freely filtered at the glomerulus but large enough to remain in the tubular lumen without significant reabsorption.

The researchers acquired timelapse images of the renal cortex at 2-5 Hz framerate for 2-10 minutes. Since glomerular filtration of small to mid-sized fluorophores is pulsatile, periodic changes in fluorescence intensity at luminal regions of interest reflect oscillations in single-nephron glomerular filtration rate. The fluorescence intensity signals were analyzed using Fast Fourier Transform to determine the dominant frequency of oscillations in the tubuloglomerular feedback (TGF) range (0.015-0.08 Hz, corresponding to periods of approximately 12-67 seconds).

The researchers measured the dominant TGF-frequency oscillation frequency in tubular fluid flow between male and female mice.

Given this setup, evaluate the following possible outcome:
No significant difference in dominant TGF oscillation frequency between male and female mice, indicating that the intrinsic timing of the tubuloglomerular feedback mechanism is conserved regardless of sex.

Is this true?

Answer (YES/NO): NO